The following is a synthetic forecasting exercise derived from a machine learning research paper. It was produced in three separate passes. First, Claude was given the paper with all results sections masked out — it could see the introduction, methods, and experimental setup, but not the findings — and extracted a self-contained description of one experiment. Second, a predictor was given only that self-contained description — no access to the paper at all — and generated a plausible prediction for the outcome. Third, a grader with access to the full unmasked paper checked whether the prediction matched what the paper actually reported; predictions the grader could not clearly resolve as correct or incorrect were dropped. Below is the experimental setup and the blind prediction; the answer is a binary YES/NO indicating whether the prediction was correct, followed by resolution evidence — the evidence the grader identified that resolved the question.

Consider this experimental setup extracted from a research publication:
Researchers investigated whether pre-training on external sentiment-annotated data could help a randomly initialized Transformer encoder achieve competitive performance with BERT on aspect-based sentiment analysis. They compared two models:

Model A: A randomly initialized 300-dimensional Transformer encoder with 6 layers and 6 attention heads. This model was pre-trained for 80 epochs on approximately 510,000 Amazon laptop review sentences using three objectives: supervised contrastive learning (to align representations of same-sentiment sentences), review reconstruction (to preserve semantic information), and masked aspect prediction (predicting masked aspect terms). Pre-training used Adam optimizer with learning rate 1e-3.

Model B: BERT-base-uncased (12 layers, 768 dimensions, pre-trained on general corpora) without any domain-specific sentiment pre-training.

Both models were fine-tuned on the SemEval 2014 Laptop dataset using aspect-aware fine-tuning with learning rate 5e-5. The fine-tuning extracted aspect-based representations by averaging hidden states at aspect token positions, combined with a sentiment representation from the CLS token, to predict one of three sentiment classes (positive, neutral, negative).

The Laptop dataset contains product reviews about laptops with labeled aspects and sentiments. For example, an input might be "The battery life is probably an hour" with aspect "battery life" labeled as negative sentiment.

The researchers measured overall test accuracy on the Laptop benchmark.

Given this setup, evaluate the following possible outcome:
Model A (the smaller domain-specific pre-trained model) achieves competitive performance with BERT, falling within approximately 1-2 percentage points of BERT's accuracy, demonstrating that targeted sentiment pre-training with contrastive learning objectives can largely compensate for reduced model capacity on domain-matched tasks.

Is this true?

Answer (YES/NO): YES